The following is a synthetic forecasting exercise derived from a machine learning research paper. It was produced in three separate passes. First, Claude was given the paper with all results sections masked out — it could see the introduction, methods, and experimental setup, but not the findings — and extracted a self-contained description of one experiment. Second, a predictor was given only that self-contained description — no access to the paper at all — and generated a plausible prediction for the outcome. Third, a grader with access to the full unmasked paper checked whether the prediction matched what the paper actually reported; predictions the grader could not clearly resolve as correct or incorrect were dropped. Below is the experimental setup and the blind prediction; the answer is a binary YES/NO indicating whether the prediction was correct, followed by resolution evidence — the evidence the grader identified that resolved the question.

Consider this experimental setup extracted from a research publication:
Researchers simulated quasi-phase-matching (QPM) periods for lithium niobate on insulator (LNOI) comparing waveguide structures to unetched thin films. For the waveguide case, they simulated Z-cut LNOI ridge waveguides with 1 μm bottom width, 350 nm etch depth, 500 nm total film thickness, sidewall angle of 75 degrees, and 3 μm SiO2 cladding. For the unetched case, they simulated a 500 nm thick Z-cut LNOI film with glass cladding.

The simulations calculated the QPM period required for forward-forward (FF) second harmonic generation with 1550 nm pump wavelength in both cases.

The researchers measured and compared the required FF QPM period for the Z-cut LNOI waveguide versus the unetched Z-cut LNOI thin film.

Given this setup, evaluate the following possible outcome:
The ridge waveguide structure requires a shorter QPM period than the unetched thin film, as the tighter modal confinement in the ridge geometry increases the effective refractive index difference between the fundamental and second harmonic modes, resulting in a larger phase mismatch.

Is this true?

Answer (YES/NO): YES